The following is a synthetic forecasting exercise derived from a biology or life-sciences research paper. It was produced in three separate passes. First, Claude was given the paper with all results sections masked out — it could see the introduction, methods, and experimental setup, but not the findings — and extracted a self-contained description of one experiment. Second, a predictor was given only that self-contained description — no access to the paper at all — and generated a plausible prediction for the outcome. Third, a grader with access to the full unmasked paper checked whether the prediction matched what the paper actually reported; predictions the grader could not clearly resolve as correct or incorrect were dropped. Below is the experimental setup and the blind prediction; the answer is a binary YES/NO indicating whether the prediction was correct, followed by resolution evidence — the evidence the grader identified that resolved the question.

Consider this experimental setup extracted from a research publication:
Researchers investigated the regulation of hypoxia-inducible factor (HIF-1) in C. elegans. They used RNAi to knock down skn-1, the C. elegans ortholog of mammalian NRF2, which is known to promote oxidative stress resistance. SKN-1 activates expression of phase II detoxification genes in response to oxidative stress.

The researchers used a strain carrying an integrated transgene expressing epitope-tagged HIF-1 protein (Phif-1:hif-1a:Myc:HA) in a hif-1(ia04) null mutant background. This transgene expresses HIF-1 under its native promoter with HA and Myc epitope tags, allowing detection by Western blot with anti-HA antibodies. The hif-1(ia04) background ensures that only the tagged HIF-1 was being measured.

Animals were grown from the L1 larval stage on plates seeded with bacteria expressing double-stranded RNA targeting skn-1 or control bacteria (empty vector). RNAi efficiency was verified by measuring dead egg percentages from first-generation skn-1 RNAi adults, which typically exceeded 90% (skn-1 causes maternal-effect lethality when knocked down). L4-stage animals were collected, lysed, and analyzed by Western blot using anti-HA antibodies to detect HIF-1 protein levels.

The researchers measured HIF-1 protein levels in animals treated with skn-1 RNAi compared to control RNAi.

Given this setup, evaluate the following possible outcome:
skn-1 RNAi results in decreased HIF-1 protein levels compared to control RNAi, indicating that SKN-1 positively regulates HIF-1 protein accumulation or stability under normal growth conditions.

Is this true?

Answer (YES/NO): NO